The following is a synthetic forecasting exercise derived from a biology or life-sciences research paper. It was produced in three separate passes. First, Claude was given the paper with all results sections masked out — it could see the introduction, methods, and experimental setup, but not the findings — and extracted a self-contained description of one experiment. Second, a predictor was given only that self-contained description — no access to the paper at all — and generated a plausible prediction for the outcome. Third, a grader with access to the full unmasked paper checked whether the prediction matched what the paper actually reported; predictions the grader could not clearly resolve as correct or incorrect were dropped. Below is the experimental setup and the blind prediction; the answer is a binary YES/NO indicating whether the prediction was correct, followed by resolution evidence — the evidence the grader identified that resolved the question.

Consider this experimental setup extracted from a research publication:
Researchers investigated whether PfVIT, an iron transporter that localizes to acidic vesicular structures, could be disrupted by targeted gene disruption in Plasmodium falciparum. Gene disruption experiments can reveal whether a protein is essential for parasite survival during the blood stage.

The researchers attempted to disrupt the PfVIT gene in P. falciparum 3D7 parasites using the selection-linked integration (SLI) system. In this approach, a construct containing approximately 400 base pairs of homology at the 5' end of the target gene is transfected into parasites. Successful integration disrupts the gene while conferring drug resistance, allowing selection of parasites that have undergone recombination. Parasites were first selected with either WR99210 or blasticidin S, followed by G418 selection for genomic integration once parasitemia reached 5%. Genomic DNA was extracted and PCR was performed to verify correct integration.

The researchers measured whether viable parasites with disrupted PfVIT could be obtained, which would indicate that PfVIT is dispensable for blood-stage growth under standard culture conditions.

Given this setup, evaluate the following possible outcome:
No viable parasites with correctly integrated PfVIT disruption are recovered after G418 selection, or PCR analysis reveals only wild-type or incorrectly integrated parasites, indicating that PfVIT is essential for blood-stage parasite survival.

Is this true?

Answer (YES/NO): NO